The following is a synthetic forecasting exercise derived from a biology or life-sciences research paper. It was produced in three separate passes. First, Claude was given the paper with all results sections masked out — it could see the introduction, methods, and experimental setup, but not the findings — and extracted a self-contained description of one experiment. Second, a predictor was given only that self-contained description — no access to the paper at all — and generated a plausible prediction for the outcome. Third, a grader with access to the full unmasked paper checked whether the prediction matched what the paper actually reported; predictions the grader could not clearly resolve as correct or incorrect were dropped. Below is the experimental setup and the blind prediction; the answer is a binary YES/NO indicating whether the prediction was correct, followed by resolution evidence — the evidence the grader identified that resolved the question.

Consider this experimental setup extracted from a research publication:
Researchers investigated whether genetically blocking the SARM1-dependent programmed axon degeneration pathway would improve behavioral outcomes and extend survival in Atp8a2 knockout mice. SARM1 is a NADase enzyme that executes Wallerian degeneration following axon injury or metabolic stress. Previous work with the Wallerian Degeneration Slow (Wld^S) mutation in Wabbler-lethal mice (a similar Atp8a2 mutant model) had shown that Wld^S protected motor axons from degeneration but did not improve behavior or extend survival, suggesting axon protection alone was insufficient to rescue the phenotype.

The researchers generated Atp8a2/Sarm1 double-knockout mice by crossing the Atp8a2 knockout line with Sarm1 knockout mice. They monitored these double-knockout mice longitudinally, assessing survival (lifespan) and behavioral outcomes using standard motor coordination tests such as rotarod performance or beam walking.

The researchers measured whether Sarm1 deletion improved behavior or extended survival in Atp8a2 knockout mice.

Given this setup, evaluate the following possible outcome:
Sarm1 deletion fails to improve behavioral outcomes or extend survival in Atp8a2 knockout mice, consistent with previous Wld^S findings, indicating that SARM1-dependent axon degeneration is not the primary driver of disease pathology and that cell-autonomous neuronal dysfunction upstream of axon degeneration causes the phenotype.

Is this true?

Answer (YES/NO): NO